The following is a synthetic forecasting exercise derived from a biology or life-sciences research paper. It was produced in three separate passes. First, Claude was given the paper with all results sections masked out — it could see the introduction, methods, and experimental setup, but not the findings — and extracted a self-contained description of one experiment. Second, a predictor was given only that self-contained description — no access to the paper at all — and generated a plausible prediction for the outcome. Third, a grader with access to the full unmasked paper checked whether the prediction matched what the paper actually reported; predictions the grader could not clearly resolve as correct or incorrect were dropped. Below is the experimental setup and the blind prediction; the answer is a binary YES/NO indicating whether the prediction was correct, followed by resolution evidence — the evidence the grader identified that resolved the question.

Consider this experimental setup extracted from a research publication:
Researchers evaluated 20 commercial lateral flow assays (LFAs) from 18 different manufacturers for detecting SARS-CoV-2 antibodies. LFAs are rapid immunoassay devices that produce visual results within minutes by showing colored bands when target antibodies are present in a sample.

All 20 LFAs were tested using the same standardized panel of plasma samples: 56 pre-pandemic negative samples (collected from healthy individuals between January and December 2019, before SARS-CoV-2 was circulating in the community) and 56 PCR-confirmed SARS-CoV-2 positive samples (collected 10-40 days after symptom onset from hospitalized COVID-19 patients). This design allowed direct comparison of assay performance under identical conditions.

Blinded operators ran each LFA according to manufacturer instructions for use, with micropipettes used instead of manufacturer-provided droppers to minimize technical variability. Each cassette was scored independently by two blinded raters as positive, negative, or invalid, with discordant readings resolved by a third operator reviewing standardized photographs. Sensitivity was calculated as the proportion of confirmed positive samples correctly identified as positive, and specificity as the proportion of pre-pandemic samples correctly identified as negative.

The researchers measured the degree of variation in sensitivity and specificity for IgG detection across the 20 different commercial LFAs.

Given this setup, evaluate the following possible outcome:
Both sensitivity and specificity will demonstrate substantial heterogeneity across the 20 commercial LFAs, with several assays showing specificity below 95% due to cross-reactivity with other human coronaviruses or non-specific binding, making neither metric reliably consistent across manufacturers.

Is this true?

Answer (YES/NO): NO